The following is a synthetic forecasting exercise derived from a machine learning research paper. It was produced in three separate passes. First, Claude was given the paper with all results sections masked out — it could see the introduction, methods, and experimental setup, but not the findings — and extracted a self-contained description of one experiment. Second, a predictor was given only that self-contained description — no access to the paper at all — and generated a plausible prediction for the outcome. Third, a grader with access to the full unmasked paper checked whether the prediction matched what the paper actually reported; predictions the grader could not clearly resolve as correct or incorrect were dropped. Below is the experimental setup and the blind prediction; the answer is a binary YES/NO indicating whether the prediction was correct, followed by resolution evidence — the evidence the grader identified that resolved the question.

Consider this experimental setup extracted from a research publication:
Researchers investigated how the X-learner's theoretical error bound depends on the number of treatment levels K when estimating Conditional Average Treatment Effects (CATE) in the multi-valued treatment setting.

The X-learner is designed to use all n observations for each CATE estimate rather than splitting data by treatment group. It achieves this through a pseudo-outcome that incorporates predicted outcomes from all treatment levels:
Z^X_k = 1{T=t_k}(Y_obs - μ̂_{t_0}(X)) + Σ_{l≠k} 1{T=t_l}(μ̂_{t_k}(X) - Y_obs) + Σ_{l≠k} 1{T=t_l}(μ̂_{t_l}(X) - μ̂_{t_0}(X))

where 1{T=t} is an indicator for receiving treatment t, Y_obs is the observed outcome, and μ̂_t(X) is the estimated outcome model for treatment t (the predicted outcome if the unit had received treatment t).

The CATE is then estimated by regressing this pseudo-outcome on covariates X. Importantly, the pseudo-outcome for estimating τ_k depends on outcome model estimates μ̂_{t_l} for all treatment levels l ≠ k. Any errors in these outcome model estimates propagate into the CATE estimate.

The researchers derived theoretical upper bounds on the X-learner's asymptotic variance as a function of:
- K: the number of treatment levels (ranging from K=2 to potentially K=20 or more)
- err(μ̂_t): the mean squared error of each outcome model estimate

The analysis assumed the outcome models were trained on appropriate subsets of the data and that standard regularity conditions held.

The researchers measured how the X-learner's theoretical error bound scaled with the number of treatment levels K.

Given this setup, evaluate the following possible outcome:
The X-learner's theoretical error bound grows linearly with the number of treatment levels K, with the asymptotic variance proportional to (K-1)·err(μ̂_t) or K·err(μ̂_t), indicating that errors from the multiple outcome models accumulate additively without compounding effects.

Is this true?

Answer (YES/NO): NO